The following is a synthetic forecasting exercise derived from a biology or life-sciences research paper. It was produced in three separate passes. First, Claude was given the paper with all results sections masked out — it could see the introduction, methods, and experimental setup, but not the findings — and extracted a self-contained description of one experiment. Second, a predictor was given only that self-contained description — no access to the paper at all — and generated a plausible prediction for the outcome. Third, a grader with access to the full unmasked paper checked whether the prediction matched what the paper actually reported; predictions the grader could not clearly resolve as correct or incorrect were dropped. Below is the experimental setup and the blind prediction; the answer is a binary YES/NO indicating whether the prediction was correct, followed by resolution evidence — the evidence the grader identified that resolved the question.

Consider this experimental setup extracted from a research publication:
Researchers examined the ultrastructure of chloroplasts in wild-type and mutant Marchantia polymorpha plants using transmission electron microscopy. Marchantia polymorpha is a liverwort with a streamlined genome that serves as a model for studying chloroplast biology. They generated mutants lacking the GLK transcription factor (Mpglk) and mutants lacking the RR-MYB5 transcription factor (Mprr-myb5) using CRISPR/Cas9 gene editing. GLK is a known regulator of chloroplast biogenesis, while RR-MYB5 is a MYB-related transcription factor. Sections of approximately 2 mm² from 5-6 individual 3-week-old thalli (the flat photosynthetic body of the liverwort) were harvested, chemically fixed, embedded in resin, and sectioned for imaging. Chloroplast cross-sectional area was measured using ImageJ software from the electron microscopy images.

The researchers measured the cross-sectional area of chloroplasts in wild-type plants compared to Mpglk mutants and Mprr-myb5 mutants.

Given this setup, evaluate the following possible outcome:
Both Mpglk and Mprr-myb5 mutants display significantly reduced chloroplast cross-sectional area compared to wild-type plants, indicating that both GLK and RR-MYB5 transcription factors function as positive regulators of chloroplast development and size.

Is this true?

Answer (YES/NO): YES